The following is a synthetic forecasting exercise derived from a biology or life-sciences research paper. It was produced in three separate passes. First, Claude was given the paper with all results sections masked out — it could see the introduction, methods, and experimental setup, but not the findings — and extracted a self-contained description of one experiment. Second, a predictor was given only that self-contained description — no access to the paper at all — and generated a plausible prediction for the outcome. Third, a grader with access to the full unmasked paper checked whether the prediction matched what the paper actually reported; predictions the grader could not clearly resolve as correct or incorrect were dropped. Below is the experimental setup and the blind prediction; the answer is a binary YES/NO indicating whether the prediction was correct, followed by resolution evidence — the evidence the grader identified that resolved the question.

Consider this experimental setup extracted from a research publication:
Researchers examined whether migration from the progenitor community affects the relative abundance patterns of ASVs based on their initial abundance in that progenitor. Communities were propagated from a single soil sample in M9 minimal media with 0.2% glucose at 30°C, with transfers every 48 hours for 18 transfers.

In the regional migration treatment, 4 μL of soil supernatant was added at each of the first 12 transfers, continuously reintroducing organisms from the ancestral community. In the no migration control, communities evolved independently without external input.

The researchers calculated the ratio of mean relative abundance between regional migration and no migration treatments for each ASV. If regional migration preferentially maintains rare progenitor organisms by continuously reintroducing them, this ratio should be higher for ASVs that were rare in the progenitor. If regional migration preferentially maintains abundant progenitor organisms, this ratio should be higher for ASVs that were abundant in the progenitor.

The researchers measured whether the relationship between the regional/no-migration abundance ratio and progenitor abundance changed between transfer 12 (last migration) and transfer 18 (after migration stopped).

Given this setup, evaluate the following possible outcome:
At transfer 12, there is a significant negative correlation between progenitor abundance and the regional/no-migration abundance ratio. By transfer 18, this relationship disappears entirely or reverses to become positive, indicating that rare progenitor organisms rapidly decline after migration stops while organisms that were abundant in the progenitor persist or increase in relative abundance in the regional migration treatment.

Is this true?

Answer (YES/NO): NO